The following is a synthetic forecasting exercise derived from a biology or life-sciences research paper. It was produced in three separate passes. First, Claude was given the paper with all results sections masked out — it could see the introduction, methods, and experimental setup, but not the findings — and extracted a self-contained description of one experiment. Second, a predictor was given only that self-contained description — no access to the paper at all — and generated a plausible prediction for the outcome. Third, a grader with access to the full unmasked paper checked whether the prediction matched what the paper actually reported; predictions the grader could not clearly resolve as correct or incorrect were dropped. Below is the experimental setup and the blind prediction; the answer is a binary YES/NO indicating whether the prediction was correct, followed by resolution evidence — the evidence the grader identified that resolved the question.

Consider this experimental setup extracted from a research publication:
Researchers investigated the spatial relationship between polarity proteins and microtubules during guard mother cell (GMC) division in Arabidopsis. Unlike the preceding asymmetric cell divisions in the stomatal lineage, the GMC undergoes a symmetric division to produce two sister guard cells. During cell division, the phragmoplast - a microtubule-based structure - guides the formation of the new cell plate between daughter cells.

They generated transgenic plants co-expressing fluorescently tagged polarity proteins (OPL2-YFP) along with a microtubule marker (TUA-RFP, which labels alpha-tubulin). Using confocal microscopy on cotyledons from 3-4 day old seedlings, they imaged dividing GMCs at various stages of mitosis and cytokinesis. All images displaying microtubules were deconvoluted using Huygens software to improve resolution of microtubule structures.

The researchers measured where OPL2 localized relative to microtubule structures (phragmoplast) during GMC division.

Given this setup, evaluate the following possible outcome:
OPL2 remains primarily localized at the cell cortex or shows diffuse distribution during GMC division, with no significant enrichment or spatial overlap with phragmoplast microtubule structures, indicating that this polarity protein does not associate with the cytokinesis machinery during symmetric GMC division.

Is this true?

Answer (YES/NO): NO